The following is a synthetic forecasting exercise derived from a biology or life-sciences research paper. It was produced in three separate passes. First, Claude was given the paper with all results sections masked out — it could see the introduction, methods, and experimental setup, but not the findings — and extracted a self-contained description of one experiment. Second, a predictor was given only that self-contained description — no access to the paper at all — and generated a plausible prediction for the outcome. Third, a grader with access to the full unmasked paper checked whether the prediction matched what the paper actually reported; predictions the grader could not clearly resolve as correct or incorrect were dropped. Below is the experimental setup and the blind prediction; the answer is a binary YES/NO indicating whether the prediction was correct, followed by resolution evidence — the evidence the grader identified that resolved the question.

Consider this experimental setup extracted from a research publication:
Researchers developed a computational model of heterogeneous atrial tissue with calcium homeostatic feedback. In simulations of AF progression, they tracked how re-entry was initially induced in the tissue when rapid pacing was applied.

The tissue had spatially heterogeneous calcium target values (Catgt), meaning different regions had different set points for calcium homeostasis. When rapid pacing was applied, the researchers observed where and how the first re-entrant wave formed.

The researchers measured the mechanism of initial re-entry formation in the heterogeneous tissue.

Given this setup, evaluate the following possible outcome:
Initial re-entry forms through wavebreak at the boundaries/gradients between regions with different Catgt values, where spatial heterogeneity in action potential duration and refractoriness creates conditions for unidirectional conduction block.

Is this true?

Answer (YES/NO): NO